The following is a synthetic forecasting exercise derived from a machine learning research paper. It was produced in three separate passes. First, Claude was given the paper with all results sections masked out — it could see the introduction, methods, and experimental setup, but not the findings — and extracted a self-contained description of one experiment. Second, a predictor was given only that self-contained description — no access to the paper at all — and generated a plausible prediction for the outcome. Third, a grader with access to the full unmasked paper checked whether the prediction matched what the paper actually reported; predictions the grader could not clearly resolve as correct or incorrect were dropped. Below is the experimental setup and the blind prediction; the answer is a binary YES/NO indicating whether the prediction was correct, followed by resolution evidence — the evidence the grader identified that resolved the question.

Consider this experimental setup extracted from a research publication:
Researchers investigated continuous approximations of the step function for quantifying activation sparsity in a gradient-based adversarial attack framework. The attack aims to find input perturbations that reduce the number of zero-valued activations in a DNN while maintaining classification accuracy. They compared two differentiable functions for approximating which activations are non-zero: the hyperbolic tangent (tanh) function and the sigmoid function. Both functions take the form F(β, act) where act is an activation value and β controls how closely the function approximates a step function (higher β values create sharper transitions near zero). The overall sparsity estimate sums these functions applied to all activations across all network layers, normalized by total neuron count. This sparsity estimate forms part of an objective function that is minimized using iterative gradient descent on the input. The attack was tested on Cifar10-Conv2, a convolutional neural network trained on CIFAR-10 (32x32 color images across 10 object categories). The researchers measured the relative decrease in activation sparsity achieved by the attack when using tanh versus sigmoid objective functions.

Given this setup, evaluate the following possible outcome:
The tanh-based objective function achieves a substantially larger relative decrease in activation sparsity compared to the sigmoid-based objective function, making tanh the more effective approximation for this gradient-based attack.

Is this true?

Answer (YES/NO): YES